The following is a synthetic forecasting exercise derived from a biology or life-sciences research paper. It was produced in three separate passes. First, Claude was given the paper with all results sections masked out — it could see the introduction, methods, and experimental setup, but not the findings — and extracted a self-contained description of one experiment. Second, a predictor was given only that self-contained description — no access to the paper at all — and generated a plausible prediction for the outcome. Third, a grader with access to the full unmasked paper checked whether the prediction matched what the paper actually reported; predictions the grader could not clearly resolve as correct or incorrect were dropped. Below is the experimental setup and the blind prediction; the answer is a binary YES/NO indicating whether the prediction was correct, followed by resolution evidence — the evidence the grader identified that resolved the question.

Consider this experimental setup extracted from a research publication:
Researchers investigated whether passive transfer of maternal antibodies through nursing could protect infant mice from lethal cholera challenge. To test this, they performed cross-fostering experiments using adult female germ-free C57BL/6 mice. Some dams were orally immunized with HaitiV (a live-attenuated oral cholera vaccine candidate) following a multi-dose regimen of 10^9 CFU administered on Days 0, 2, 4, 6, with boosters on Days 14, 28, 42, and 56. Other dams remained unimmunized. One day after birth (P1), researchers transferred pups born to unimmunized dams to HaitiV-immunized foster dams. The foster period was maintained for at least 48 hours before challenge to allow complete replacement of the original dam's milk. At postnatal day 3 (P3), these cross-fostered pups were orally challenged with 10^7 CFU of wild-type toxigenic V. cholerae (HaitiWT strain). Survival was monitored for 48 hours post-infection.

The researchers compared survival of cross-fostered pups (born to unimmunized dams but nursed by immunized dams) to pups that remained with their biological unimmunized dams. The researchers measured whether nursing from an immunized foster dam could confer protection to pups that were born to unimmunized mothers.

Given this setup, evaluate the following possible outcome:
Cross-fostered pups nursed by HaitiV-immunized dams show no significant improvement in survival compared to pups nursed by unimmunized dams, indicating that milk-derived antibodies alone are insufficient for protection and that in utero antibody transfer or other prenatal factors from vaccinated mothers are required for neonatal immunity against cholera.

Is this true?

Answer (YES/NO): NO